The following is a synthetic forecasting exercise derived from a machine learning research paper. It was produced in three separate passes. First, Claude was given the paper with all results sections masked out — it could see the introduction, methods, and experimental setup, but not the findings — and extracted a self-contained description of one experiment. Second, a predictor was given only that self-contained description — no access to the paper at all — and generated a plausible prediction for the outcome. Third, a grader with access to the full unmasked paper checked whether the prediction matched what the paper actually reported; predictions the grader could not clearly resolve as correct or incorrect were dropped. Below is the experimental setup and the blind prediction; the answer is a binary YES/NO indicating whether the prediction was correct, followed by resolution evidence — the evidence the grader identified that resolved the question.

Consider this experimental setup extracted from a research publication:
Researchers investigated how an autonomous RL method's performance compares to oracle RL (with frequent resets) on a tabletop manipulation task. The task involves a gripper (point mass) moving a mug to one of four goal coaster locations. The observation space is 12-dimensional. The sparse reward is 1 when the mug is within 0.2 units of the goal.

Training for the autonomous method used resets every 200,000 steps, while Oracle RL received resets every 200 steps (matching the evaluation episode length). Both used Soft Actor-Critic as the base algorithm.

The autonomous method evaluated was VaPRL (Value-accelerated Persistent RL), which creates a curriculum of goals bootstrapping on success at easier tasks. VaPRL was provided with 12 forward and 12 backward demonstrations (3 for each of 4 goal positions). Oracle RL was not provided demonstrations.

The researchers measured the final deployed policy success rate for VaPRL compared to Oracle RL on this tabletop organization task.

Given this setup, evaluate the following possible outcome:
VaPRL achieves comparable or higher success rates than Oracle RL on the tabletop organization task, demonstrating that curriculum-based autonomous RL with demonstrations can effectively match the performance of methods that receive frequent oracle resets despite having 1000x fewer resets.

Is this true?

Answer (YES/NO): YES